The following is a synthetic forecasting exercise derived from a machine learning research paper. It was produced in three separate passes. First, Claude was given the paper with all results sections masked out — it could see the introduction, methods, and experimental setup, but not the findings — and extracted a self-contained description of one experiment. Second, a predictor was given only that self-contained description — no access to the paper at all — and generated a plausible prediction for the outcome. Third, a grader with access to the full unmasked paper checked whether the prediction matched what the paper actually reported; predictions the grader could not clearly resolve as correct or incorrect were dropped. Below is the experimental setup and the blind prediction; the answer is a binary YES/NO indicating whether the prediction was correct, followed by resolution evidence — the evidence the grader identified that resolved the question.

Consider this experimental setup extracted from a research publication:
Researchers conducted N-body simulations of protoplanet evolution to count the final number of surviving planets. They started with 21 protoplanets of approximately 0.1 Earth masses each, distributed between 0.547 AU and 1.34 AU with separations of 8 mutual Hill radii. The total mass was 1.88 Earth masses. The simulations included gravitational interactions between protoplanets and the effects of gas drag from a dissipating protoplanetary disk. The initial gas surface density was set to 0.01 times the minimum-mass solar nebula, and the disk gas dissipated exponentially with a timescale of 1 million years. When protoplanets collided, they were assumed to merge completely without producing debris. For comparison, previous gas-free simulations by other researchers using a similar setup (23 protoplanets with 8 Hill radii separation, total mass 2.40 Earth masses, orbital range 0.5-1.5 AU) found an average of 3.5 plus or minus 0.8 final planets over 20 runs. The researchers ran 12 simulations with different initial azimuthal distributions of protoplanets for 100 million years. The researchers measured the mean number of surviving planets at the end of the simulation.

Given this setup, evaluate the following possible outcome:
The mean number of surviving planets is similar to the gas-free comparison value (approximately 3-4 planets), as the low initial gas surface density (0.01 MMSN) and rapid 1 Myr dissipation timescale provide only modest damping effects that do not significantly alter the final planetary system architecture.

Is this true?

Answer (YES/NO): NO